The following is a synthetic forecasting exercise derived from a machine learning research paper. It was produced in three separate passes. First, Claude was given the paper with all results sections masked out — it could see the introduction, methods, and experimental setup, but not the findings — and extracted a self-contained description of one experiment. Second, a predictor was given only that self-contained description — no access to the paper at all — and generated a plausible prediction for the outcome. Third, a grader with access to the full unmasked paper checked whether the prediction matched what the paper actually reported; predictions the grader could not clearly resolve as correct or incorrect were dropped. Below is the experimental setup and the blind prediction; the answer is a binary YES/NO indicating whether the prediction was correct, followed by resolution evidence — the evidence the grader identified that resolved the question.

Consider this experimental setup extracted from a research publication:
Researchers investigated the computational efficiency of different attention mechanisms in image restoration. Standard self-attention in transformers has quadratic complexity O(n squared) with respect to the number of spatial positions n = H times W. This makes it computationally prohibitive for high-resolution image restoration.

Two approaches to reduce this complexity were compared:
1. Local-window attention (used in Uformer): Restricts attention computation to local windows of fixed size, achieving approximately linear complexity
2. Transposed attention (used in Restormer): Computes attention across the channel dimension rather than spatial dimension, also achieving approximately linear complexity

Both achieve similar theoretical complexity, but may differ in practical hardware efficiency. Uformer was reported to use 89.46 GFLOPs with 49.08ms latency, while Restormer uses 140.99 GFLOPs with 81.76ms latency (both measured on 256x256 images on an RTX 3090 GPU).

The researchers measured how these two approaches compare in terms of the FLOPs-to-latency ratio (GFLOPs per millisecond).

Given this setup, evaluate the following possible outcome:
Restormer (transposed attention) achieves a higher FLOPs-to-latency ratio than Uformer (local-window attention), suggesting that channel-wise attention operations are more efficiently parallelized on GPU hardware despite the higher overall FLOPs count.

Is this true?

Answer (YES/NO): NO